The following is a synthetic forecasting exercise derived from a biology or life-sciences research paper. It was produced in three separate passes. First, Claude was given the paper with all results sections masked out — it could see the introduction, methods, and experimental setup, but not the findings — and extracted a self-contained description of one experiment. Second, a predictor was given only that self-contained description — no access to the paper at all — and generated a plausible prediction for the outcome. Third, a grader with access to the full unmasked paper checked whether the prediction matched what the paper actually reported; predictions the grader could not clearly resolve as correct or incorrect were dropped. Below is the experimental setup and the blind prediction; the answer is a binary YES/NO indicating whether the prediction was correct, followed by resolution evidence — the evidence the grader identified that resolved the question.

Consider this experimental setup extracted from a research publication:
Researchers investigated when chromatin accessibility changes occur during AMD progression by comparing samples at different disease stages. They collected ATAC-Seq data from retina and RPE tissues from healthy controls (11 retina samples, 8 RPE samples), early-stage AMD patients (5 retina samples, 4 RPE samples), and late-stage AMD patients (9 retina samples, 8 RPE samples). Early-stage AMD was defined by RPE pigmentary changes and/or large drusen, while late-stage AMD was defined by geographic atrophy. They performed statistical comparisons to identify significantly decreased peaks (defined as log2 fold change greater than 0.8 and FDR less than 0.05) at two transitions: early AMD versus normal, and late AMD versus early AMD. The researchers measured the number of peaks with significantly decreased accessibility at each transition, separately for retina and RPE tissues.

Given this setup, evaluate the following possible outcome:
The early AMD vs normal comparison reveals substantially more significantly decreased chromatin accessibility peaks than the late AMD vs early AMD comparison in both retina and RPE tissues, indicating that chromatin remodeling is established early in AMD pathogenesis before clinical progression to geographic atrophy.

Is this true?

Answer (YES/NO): NO